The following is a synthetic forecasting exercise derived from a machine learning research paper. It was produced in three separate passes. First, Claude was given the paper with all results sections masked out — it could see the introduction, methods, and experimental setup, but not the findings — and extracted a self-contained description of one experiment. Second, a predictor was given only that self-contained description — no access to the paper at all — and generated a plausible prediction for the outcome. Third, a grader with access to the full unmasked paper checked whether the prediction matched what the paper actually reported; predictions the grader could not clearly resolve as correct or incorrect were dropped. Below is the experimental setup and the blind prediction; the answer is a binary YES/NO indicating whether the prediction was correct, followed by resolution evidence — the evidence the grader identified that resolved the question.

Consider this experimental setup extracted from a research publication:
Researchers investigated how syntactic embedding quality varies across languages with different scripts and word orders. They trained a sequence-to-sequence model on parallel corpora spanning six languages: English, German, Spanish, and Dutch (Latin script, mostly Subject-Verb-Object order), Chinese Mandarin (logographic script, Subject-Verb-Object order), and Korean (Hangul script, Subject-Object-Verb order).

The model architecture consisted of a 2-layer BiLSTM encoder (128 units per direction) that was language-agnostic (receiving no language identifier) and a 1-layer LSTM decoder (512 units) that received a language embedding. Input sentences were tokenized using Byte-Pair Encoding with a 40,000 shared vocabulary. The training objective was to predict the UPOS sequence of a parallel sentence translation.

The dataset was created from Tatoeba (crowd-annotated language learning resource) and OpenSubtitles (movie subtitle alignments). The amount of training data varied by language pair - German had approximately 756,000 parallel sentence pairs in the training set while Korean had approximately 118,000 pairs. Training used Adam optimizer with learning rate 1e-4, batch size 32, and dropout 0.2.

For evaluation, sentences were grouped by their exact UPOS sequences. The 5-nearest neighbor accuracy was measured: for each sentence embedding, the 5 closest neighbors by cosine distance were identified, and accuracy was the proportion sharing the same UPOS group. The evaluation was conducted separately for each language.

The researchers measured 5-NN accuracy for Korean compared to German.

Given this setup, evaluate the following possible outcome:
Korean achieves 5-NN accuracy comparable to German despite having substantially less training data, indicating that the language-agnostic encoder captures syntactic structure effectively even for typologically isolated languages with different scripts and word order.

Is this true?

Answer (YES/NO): NO